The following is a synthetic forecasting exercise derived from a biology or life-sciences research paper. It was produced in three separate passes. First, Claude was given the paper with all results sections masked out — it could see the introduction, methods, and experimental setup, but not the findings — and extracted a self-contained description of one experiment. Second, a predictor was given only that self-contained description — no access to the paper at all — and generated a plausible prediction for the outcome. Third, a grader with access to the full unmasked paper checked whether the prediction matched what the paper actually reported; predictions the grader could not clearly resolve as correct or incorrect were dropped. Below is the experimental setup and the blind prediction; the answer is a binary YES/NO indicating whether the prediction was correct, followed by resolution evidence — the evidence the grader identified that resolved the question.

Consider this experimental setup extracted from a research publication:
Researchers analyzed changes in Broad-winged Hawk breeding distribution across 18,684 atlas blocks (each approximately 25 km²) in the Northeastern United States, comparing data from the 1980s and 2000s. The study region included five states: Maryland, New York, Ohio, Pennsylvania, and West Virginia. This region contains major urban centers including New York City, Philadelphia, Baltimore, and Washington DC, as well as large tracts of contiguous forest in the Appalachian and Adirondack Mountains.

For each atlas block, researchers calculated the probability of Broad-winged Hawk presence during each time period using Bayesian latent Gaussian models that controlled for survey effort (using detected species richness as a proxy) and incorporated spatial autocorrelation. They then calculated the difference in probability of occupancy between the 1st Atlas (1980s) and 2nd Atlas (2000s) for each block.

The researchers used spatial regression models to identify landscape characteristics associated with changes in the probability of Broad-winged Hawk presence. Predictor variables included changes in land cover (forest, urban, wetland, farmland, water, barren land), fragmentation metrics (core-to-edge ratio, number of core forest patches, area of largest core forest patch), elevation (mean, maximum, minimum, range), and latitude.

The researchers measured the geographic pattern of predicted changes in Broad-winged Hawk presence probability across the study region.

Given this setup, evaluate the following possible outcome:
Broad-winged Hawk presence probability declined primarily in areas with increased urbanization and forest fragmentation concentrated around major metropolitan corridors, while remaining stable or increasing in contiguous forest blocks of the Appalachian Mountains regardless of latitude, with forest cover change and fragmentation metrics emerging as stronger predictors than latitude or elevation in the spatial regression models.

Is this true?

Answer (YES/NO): NO